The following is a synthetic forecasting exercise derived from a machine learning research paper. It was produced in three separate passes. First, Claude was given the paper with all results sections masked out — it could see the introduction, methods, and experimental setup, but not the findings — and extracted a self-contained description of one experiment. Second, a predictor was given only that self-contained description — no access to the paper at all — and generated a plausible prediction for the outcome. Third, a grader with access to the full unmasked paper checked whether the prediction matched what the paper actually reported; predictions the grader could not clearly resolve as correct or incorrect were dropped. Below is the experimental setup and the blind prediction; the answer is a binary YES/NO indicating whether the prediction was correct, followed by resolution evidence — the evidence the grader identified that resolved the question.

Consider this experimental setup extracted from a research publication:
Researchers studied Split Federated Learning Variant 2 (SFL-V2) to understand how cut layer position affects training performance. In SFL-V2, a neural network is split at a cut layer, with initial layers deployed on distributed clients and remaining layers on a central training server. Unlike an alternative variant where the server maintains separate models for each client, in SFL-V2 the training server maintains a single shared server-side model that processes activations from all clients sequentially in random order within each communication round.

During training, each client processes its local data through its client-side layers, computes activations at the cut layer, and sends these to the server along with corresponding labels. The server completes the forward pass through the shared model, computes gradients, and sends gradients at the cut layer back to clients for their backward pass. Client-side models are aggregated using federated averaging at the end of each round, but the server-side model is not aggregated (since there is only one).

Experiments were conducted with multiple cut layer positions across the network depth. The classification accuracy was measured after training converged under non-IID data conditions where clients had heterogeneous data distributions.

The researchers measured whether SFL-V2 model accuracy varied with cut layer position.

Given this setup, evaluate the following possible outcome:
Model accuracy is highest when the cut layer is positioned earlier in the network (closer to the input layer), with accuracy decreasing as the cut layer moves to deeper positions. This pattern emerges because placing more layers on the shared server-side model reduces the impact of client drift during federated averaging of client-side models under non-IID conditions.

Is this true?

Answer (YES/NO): NO